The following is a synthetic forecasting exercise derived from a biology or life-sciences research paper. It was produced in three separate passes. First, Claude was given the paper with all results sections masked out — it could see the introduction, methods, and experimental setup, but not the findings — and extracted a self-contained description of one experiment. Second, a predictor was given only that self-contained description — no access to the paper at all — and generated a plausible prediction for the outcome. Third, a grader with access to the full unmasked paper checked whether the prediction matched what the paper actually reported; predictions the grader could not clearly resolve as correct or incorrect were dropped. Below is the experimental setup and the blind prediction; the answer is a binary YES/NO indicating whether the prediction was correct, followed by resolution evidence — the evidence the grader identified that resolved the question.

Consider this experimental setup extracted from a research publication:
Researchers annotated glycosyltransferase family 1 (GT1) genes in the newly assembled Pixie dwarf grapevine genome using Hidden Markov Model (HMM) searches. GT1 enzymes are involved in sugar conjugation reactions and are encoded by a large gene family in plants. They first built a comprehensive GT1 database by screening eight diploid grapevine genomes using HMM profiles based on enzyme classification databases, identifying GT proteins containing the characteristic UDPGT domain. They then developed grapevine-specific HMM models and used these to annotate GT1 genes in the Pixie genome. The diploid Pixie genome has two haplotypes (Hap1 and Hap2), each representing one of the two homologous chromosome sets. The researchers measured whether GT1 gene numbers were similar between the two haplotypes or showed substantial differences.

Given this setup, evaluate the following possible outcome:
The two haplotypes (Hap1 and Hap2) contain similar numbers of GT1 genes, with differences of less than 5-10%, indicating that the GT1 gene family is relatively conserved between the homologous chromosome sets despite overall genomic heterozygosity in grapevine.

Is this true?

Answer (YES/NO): YES